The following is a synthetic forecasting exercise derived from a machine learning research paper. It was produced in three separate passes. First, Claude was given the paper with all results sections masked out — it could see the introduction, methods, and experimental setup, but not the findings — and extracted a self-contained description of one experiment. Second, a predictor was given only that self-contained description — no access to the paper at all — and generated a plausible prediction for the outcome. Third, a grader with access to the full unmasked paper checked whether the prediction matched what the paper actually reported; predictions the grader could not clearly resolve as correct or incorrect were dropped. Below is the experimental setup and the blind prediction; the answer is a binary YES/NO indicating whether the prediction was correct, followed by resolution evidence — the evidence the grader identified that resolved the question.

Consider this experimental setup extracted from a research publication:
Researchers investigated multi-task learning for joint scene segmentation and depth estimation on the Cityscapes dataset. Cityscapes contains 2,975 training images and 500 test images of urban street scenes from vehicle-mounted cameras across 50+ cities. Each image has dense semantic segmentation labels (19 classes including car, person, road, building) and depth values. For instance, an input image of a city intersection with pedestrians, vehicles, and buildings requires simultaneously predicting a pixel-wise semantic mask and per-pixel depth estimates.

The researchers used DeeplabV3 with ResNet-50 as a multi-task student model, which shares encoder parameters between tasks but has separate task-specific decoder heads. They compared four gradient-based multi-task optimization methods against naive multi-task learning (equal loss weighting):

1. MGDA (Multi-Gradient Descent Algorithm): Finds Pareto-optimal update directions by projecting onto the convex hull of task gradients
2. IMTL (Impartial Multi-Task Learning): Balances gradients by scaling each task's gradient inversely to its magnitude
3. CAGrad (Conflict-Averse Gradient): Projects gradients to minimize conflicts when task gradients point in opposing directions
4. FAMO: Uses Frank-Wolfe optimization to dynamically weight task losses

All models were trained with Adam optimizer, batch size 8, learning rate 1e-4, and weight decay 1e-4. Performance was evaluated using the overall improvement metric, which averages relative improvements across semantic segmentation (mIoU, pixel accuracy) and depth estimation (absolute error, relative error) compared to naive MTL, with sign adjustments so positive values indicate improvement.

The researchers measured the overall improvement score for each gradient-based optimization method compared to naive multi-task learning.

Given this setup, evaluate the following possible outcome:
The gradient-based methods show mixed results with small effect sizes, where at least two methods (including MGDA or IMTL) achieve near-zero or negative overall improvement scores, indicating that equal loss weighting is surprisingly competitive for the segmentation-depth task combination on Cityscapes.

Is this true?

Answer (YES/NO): NO